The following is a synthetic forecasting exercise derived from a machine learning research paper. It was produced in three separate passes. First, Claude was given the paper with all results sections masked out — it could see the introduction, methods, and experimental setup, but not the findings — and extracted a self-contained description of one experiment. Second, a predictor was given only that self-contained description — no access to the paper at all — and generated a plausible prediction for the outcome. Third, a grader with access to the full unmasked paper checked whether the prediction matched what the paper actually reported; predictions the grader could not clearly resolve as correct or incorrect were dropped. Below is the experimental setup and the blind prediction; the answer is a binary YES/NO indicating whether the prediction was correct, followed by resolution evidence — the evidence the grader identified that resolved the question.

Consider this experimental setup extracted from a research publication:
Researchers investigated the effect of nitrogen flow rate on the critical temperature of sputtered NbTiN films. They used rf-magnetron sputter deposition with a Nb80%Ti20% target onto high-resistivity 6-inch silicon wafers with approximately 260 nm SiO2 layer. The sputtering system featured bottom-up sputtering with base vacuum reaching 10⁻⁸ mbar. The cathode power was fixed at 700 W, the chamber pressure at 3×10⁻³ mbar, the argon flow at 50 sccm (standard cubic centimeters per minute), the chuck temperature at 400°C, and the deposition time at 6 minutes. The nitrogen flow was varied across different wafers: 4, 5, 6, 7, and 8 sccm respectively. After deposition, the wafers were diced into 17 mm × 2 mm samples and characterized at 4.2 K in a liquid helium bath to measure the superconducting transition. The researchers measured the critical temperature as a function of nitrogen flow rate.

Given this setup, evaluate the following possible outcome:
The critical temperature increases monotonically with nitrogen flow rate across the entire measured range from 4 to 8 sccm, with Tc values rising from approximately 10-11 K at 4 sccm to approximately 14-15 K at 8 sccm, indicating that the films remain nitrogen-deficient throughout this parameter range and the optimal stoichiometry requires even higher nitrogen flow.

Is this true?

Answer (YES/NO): NO